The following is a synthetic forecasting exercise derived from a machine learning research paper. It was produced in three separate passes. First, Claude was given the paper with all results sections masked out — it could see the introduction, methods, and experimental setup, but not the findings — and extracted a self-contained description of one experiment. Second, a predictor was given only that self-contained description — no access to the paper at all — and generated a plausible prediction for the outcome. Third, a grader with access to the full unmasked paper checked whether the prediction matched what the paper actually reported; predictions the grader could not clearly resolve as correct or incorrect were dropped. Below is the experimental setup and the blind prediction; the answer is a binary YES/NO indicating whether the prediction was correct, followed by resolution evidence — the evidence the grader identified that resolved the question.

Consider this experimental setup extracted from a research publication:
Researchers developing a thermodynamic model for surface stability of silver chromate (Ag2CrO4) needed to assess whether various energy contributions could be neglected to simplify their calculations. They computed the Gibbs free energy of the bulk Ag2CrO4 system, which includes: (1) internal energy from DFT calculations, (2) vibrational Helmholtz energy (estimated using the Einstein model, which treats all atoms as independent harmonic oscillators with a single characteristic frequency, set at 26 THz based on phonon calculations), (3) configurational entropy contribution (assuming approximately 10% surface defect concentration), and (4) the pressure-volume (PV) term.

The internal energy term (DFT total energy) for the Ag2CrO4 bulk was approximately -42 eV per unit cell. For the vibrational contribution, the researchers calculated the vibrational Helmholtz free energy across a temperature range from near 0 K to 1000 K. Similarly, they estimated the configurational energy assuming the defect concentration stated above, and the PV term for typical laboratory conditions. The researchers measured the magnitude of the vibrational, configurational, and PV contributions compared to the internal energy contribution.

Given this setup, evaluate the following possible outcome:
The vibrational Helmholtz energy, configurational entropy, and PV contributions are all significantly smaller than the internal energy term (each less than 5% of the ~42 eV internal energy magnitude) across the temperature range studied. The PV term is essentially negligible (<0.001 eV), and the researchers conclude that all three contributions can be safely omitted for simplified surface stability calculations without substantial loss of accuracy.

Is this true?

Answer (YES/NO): YES